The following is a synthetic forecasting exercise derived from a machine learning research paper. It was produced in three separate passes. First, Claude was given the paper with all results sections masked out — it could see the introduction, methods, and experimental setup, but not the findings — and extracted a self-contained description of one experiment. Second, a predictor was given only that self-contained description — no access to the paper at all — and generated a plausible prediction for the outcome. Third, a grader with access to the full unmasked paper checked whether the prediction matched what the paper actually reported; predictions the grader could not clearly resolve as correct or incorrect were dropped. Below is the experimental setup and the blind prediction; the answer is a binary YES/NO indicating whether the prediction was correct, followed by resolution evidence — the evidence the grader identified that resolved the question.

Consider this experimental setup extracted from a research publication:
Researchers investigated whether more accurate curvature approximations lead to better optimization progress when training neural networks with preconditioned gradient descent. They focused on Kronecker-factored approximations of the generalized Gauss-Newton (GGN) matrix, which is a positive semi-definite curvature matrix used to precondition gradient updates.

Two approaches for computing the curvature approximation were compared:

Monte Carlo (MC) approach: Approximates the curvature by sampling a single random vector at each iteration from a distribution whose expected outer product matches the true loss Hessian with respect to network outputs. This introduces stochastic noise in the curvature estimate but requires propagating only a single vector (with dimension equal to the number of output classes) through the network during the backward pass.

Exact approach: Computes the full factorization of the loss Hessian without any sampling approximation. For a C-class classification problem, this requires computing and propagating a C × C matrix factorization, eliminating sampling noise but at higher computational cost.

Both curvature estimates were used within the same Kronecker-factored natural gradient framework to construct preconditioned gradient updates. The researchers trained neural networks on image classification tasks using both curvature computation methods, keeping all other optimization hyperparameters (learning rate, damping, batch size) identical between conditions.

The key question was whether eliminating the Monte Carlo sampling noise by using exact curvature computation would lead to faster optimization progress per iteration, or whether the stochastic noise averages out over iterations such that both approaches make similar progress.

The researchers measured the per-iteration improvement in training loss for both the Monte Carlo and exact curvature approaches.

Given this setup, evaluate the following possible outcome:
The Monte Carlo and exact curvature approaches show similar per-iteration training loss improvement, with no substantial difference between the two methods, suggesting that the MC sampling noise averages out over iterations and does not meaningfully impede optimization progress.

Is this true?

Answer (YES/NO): YES